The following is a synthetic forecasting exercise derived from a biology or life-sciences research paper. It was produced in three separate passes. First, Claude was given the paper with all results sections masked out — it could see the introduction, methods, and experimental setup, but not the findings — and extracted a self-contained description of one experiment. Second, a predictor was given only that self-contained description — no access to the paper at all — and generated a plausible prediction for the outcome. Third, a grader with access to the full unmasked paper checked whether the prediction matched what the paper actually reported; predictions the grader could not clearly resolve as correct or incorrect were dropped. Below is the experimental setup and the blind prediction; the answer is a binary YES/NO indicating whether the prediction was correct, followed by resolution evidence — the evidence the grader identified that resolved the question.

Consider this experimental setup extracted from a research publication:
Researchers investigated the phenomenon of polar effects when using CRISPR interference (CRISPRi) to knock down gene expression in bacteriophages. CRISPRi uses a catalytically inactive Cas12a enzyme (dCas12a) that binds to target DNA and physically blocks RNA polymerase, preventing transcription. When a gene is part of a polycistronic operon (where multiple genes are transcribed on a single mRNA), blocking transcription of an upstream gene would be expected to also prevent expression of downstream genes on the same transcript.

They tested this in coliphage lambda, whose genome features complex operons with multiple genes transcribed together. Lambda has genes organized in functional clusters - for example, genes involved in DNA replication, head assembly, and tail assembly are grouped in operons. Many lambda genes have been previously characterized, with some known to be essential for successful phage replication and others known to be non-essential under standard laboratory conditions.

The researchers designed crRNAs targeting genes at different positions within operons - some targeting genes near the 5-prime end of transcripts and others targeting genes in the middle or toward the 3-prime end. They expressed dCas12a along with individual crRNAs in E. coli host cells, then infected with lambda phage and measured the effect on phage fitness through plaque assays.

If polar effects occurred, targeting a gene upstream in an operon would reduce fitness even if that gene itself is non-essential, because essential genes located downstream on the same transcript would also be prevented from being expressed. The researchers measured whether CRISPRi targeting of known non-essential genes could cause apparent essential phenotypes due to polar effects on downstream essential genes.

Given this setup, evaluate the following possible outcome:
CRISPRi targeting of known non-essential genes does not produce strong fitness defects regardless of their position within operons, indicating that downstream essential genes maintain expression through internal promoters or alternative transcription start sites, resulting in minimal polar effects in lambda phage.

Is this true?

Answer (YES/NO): NO